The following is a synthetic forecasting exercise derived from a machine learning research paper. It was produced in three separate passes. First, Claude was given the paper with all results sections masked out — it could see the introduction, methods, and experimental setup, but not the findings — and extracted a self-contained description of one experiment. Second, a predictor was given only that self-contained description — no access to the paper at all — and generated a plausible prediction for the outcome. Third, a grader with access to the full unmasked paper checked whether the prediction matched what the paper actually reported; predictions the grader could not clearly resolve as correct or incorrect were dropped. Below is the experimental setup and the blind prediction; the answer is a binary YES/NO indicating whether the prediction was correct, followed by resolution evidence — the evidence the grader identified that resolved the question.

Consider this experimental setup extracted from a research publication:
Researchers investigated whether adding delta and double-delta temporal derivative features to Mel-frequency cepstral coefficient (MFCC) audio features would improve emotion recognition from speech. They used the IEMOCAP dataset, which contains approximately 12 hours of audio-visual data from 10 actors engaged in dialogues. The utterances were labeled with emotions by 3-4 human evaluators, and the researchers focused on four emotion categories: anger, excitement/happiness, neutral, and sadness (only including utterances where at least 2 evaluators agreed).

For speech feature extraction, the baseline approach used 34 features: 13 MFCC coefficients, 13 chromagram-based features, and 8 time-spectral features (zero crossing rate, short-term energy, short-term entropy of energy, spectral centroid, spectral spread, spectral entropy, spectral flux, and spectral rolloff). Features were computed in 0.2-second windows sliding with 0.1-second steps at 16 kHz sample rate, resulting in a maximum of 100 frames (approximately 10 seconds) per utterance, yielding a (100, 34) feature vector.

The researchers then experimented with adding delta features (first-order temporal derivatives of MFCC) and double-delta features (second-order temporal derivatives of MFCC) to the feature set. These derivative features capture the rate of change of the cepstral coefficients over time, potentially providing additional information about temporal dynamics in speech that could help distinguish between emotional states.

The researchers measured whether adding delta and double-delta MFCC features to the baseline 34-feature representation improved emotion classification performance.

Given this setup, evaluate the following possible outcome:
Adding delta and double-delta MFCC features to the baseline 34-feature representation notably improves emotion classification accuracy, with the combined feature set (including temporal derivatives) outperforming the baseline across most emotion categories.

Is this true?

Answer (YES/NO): NO